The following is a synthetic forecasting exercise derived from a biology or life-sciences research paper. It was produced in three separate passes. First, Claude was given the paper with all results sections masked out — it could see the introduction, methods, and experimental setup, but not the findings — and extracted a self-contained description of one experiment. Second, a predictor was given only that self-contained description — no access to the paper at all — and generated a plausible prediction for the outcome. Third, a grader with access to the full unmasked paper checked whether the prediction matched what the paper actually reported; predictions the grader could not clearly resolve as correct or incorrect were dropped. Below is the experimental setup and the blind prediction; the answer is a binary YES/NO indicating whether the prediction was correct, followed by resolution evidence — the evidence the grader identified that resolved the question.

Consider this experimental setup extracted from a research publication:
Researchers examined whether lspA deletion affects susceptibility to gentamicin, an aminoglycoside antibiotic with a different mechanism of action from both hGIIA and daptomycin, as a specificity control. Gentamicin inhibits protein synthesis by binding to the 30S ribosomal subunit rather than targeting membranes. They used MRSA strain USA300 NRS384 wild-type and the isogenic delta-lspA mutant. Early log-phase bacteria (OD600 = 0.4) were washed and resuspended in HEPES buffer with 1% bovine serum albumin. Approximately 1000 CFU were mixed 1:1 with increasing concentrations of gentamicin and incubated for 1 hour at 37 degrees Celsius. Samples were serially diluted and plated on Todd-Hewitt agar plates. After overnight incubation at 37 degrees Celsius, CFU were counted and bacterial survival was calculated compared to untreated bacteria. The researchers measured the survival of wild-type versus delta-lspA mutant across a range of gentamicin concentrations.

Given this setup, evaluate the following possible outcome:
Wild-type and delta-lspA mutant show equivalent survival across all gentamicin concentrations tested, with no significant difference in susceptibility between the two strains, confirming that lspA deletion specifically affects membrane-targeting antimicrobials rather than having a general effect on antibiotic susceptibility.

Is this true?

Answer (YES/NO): NO